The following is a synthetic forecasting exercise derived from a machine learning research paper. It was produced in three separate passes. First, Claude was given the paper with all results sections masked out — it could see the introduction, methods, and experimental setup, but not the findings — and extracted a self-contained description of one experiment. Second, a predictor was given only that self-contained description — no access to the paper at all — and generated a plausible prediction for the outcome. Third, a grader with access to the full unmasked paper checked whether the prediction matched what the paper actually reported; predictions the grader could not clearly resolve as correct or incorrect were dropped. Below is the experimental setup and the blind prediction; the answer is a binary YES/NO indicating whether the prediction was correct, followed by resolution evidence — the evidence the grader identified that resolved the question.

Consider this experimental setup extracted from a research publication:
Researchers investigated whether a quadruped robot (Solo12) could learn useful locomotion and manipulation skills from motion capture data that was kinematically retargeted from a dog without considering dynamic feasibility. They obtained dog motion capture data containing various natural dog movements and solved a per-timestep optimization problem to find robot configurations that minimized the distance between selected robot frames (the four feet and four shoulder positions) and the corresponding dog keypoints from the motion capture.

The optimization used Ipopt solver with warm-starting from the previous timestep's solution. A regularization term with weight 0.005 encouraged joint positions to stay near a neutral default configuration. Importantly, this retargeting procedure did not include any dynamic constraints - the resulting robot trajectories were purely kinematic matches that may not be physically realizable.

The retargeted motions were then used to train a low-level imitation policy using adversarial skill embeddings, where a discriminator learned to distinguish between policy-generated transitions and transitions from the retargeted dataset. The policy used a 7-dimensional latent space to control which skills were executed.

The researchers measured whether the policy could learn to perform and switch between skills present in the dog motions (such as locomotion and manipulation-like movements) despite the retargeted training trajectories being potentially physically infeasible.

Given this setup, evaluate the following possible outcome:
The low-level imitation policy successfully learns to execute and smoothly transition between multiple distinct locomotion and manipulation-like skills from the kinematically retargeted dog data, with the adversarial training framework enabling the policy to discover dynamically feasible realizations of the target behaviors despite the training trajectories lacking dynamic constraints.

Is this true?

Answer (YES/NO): YES